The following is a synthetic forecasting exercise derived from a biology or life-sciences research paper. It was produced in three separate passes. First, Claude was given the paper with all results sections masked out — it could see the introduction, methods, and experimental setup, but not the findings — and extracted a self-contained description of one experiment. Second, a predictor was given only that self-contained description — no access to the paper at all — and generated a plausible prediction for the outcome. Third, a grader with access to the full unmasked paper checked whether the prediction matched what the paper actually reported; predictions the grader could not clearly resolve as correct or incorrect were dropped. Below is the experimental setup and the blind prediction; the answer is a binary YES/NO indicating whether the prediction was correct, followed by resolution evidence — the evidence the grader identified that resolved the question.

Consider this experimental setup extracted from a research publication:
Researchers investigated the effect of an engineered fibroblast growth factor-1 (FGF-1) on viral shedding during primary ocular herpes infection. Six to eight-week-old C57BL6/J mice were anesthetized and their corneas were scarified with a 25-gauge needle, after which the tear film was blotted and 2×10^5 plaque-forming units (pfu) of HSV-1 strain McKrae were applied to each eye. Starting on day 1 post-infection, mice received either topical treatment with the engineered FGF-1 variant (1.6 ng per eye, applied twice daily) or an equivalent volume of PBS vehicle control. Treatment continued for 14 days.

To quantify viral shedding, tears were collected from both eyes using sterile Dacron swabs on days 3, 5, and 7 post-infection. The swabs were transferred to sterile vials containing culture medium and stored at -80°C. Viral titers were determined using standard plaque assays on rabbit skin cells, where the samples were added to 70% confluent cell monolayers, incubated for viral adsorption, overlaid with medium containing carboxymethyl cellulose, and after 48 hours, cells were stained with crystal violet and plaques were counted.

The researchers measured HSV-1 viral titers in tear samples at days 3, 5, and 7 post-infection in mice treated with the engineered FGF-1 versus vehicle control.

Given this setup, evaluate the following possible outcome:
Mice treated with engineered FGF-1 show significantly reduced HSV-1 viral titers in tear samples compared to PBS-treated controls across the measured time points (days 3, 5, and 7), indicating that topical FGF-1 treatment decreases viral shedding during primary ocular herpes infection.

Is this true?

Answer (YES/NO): NO